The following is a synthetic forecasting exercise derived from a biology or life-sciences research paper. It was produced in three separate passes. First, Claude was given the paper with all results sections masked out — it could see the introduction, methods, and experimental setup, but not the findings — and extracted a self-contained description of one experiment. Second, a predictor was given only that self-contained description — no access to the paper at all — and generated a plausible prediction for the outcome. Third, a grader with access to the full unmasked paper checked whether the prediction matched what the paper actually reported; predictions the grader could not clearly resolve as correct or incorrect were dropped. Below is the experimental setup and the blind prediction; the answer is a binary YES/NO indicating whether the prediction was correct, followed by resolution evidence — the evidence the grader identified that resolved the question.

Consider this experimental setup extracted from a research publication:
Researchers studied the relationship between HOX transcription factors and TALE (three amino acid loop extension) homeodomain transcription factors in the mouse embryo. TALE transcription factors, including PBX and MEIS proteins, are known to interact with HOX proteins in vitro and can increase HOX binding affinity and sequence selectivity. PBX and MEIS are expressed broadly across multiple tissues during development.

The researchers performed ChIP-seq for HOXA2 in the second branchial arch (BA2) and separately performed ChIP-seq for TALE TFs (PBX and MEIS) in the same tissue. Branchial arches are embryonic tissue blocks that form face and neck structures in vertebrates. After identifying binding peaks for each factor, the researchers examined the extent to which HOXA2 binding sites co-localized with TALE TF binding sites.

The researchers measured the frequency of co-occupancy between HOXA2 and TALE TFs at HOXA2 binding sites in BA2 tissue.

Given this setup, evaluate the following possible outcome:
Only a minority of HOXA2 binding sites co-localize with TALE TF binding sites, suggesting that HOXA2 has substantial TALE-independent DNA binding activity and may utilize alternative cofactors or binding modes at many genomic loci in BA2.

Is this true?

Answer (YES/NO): NO